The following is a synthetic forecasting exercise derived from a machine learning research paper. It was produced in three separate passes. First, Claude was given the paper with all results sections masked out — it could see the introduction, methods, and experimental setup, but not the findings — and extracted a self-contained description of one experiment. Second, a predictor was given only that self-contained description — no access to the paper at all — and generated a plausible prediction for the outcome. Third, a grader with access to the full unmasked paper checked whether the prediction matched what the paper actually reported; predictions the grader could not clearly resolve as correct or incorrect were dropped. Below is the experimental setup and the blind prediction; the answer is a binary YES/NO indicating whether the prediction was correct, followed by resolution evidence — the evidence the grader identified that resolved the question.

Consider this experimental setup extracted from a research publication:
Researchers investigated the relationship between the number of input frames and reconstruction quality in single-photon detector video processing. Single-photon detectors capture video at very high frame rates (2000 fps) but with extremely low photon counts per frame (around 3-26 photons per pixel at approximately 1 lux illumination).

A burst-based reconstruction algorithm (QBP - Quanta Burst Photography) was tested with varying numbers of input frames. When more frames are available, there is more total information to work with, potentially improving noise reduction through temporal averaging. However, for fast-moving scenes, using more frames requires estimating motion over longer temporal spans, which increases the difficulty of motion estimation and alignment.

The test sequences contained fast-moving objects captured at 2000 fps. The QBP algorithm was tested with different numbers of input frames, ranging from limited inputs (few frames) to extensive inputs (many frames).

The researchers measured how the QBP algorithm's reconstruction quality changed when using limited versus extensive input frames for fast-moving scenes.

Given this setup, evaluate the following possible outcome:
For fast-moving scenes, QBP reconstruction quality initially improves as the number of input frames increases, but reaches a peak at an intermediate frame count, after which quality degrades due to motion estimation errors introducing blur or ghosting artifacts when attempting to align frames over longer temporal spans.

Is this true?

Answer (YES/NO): YES